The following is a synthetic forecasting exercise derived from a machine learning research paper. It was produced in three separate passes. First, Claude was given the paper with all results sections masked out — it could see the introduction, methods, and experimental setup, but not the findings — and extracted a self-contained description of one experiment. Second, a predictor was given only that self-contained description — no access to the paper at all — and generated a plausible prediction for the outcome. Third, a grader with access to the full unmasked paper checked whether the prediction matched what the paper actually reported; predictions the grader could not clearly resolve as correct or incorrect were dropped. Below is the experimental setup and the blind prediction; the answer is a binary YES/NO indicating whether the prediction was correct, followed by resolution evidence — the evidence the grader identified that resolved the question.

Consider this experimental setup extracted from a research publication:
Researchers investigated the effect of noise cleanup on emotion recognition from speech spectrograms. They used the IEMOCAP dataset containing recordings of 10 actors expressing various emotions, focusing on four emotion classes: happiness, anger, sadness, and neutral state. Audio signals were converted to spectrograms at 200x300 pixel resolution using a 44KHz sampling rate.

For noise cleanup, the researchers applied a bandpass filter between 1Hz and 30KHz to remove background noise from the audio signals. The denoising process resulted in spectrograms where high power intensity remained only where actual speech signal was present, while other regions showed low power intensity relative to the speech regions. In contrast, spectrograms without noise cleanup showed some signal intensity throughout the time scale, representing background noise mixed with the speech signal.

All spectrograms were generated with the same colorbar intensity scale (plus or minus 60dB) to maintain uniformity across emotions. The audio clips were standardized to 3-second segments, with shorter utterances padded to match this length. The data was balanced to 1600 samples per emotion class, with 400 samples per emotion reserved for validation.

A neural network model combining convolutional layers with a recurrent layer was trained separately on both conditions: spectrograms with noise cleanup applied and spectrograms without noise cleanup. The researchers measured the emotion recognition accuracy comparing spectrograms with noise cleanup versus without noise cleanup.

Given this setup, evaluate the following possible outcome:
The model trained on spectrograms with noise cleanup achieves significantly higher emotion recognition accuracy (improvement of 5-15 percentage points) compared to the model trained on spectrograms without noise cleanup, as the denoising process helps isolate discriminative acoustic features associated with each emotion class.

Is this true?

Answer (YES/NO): NO